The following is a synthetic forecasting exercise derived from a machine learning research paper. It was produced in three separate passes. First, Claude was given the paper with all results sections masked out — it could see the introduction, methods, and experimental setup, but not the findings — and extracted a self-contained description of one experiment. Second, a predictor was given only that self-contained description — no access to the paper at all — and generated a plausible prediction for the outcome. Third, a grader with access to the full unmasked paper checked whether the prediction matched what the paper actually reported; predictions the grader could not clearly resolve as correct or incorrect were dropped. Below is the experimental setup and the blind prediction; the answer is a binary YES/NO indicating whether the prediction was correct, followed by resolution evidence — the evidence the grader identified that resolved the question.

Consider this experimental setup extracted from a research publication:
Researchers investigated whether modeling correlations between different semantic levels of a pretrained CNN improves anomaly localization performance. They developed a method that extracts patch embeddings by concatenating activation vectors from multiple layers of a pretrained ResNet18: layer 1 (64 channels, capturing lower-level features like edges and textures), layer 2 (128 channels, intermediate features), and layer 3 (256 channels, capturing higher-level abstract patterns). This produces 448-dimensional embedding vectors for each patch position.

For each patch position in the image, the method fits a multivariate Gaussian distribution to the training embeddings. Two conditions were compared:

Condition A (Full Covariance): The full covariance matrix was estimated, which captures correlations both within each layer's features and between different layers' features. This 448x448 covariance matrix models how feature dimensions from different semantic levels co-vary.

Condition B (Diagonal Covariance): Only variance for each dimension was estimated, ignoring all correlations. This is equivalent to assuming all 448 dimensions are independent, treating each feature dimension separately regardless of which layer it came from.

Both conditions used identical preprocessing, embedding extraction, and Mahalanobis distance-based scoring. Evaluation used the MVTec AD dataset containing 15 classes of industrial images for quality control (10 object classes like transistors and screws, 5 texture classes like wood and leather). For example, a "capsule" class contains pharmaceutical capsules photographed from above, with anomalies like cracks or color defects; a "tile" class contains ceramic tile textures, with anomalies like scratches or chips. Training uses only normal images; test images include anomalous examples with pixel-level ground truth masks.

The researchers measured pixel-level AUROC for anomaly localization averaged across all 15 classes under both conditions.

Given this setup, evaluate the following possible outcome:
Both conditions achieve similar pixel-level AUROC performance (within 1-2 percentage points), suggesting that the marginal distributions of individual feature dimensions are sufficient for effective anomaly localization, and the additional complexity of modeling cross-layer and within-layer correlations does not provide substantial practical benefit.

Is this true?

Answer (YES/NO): NO